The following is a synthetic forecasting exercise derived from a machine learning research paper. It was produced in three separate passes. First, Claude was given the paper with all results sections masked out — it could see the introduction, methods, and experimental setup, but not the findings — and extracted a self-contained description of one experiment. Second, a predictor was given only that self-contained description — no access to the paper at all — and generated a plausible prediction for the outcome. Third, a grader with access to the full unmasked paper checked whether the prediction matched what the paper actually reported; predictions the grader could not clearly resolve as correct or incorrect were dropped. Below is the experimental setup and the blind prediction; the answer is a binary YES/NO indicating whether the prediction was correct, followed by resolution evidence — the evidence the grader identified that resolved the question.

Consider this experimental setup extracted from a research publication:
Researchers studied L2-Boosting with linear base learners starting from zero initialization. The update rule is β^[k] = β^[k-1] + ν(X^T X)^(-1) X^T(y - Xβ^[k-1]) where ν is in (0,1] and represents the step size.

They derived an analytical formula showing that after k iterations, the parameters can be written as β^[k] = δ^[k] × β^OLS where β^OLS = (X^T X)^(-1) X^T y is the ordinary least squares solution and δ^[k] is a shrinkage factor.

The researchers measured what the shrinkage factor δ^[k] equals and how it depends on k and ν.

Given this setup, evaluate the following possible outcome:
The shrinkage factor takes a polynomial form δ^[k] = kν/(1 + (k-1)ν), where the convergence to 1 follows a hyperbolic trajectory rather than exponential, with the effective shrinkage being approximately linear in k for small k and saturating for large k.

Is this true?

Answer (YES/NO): NO